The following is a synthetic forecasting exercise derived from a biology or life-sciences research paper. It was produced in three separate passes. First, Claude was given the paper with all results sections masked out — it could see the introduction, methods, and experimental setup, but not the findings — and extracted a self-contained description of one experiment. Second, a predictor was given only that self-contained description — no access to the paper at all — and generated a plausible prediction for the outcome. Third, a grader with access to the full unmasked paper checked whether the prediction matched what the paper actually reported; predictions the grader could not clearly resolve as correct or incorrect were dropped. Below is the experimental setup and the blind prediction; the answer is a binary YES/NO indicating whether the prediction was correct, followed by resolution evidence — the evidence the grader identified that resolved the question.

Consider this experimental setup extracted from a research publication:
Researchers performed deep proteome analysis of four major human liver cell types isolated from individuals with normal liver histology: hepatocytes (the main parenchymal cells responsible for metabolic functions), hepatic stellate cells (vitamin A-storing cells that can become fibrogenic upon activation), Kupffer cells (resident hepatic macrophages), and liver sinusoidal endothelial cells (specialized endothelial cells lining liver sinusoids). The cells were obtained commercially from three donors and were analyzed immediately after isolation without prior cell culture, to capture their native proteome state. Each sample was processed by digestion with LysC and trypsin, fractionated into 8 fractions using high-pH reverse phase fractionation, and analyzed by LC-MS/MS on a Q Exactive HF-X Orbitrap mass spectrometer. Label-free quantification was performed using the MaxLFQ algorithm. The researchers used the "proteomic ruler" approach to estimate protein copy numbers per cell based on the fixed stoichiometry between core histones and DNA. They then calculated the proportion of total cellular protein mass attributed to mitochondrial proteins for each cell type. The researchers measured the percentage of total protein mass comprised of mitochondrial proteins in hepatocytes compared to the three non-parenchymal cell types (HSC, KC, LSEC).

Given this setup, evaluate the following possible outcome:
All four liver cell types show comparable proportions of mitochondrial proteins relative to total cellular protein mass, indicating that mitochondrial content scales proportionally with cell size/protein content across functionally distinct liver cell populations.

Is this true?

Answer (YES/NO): NO